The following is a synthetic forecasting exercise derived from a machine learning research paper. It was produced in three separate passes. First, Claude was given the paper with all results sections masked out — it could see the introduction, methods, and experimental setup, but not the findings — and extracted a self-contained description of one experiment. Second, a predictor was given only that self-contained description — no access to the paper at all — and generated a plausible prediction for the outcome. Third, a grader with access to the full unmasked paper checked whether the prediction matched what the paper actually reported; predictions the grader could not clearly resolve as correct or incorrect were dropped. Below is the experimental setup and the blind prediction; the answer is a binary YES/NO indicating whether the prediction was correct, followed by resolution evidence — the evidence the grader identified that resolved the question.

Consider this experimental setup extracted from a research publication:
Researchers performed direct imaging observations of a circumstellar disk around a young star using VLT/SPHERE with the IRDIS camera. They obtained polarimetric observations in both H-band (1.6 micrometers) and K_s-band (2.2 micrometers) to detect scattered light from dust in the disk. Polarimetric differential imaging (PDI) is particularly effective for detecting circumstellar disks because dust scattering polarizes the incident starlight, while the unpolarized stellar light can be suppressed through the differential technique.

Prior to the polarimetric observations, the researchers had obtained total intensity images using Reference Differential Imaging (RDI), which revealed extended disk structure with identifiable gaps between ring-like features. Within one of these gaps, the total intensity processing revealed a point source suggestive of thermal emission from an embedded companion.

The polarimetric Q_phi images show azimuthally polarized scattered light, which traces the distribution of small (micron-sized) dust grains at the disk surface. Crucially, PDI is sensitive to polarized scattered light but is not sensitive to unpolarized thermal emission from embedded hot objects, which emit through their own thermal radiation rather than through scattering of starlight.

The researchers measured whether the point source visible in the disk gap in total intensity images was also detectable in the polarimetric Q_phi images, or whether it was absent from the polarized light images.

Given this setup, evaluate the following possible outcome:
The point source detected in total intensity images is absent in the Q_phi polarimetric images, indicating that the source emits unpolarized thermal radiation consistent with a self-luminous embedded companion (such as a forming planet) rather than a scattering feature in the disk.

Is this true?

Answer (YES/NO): YES